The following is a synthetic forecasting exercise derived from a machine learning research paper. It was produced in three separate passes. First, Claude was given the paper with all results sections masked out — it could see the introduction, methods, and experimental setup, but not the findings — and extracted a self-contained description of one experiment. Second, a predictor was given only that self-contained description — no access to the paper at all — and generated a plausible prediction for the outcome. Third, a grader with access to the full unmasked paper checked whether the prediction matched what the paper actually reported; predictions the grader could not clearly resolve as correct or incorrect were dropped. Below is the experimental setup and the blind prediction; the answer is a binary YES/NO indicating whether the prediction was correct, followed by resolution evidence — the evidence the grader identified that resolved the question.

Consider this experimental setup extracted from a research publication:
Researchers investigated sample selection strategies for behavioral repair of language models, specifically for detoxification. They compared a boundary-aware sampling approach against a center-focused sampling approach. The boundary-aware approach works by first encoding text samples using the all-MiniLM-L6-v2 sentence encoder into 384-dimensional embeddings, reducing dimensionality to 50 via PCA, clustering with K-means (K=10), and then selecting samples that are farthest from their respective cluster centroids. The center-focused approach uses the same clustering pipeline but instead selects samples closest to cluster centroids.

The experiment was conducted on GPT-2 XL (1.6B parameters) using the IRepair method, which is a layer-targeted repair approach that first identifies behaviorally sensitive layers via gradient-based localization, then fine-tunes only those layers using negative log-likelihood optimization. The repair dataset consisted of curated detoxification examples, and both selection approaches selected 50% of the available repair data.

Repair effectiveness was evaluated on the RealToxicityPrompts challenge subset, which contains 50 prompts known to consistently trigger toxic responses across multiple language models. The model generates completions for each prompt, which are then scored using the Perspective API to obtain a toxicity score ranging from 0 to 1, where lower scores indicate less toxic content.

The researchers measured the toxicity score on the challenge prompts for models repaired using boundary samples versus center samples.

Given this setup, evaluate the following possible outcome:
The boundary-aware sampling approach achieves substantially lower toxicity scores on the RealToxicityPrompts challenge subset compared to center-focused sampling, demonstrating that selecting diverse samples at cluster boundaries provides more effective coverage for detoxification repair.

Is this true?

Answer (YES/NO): NO